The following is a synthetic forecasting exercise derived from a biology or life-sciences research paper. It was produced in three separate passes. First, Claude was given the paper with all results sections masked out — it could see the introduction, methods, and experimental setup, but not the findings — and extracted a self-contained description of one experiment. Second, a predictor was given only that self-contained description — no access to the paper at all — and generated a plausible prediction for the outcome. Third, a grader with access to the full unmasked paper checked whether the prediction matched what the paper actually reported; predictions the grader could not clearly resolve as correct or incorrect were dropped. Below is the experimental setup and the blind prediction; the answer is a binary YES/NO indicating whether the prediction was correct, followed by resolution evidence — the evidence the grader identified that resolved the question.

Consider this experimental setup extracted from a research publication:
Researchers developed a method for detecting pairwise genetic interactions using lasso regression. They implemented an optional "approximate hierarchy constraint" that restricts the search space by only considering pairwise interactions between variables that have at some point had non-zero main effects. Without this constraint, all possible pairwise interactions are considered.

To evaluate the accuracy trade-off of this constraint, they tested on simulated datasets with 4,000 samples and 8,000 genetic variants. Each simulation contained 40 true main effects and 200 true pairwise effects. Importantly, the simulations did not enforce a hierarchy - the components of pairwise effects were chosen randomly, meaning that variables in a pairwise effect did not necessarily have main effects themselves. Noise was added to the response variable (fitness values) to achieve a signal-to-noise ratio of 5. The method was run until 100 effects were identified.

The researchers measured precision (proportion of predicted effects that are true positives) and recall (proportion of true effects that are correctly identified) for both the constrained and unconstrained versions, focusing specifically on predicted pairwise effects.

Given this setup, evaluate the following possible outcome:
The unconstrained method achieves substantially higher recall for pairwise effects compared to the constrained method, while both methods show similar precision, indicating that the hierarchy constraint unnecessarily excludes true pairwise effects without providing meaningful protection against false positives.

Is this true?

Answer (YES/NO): NO